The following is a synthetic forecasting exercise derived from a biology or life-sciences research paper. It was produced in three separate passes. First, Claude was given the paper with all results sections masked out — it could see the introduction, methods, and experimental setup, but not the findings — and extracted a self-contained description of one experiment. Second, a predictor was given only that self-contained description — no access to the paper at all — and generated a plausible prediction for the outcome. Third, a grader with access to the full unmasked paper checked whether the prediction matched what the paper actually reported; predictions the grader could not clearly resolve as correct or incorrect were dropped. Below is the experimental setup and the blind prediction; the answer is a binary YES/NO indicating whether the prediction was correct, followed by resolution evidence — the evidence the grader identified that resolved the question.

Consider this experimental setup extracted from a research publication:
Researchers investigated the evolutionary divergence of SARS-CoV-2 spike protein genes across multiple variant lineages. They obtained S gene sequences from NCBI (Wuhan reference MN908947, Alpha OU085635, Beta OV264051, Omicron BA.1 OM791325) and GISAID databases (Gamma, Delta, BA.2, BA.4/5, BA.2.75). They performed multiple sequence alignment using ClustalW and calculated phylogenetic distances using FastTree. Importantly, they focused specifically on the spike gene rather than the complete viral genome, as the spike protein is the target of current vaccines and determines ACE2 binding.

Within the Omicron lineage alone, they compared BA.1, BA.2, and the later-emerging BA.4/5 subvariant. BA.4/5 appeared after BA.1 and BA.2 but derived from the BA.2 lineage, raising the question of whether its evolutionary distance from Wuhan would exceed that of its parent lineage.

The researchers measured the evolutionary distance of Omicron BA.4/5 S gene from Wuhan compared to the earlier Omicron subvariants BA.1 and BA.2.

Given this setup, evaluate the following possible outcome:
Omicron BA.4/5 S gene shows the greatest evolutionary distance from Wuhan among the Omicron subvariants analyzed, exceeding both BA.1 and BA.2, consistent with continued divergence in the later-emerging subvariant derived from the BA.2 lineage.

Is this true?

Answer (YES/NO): NO